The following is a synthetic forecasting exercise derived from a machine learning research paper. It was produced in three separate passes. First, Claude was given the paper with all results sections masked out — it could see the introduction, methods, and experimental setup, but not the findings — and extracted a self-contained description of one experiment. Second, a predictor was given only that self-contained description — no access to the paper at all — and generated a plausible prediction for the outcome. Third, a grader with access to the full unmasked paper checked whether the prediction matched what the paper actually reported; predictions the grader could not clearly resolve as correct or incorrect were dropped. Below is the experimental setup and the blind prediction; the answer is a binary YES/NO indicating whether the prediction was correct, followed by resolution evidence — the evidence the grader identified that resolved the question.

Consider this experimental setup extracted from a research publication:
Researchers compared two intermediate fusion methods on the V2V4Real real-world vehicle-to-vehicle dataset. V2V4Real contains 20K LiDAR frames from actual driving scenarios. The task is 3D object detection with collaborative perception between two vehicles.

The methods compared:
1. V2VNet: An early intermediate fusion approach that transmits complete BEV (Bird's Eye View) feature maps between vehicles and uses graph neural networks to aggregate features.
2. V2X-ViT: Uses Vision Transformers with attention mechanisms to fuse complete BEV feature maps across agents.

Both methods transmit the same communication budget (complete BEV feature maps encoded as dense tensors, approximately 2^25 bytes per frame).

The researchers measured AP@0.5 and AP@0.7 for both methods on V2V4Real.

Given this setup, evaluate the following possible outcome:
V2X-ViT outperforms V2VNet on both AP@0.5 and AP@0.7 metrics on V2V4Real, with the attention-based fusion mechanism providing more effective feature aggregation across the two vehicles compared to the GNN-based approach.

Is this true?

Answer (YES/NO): YES